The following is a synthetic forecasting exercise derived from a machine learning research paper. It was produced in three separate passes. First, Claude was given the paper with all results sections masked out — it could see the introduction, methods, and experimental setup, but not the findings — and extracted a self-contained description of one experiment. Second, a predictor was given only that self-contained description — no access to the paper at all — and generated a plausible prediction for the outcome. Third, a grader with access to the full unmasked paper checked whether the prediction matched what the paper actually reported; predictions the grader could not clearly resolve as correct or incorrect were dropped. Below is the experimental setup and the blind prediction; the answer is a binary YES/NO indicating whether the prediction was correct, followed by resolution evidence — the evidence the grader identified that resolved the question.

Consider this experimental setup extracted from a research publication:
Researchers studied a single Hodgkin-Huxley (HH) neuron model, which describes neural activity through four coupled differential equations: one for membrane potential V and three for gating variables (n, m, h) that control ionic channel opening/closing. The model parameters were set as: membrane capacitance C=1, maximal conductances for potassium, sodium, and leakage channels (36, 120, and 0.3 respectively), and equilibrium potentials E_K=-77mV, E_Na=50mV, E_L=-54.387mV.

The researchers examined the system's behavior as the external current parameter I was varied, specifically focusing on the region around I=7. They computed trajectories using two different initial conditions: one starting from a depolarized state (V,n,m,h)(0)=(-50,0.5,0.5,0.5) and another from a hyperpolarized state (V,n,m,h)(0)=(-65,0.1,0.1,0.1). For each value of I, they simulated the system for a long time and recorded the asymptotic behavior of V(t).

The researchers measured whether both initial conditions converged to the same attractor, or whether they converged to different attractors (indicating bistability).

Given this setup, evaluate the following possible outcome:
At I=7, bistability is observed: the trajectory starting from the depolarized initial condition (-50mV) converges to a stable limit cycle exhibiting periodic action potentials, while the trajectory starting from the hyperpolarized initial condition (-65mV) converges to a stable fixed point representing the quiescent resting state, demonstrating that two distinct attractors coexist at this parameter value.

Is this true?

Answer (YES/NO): YES